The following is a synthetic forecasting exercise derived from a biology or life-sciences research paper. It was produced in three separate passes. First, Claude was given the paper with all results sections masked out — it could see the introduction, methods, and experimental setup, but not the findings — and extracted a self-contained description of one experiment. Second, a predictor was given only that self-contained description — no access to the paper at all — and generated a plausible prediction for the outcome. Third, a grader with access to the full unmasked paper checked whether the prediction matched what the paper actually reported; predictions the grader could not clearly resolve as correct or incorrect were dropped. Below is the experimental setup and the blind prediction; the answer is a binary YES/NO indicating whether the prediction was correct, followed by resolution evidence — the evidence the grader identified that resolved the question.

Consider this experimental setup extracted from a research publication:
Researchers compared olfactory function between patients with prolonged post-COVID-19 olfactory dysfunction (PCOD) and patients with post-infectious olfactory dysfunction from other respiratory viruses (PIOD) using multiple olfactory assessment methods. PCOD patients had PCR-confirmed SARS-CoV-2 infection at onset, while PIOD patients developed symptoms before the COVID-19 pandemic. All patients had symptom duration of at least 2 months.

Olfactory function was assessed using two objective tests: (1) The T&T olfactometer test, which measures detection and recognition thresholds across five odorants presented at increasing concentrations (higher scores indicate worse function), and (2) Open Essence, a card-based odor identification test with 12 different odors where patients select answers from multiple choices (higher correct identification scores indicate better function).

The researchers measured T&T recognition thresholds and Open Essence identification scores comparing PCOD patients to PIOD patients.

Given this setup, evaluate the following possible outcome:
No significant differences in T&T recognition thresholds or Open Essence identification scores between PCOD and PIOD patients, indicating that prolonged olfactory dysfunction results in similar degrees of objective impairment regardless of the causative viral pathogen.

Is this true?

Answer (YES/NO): NO